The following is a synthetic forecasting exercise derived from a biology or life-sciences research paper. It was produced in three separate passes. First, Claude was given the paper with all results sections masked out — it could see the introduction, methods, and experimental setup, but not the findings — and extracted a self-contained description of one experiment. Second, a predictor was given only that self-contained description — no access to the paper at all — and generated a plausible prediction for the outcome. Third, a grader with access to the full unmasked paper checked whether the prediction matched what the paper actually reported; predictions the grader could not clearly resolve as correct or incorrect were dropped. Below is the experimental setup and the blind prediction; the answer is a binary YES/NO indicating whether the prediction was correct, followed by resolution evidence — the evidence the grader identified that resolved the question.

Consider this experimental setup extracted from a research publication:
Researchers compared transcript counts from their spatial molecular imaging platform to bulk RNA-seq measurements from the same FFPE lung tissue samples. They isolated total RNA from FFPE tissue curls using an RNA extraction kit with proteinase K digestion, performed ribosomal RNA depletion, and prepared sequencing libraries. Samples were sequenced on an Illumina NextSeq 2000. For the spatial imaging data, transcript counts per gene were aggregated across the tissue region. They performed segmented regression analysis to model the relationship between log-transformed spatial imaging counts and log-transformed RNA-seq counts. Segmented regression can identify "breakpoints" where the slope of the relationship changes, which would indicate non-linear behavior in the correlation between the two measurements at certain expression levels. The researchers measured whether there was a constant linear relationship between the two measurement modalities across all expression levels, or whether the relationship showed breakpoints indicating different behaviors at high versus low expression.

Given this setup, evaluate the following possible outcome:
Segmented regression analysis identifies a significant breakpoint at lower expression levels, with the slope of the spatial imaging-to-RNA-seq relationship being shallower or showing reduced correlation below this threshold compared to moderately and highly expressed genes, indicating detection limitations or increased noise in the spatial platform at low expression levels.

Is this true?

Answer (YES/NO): YES